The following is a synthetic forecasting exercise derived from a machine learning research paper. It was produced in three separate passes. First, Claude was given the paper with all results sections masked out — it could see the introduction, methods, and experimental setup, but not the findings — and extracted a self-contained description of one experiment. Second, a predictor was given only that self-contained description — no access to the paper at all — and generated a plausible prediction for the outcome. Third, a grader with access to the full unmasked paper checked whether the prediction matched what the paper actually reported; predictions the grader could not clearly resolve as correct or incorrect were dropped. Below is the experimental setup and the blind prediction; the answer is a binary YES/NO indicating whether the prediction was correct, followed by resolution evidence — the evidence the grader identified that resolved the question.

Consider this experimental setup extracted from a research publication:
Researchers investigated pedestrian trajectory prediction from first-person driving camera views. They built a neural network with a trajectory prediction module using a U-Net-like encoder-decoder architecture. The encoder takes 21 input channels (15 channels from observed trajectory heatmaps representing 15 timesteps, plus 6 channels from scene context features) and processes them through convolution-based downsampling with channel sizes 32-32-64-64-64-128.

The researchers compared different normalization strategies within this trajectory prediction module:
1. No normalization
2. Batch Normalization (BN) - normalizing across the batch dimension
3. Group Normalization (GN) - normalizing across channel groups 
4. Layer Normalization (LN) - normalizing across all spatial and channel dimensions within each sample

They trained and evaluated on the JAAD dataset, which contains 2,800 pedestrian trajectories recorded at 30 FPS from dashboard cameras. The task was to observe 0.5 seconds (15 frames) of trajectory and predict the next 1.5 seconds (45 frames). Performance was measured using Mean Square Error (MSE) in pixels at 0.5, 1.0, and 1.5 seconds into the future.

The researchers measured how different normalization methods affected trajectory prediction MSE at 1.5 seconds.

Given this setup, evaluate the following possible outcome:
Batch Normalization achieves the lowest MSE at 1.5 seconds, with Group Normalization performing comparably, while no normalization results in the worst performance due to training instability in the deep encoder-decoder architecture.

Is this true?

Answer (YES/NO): NO